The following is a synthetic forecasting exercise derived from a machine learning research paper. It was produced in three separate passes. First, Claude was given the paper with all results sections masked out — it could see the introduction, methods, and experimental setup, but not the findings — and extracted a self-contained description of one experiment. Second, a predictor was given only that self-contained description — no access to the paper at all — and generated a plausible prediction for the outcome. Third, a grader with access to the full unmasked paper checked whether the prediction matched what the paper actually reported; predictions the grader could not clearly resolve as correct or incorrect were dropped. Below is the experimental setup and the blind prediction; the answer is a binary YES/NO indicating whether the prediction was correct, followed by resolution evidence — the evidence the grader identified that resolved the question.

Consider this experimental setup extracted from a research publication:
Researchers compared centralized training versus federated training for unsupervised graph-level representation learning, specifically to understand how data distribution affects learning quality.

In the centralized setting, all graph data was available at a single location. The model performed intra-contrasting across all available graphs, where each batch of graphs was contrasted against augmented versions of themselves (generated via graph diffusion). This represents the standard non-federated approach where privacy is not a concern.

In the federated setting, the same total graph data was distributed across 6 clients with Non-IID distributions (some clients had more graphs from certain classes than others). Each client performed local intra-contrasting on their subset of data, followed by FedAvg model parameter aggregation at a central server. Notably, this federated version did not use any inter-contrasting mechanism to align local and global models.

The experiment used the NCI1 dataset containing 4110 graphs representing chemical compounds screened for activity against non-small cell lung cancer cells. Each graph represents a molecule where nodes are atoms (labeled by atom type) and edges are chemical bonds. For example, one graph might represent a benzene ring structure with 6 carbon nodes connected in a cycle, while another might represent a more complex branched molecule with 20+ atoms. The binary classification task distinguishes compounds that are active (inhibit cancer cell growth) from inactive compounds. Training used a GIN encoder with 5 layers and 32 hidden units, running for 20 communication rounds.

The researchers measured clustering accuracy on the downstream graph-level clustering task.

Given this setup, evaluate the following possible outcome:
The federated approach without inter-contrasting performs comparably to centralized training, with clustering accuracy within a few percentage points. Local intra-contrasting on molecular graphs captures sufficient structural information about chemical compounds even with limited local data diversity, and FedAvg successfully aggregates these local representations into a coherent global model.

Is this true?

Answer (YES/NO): YES